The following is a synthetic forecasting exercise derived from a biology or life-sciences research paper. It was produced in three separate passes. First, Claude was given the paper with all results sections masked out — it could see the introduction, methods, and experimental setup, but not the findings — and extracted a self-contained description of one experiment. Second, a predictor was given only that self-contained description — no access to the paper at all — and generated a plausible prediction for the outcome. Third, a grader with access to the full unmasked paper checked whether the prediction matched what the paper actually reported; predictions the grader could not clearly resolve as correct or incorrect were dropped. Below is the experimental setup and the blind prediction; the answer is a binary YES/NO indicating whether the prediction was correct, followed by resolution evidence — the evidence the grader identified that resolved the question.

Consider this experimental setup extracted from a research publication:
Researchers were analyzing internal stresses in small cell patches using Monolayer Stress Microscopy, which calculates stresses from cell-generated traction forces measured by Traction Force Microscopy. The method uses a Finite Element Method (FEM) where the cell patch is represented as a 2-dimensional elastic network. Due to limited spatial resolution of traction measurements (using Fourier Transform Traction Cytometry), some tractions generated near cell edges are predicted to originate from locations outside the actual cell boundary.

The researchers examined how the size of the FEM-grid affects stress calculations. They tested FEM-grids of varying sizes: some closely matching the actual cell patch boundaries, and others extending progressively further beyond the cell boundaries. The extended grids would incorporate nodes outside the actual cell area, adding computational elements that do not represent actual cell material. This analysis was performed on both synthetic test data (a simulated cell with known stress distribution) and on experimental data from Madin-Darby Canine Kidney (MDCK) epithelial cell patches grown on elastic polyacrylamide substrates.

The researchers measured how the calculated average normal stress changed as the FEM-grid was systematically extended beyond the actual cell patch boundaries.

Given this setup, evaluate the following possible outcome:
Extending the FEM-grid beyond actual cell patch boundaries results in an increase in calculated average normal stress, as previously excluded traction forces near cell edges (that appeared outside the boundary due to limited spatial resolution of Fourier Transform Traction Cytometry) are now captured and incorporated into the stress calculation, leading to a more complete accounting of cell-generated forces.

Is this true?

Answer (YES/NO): NO